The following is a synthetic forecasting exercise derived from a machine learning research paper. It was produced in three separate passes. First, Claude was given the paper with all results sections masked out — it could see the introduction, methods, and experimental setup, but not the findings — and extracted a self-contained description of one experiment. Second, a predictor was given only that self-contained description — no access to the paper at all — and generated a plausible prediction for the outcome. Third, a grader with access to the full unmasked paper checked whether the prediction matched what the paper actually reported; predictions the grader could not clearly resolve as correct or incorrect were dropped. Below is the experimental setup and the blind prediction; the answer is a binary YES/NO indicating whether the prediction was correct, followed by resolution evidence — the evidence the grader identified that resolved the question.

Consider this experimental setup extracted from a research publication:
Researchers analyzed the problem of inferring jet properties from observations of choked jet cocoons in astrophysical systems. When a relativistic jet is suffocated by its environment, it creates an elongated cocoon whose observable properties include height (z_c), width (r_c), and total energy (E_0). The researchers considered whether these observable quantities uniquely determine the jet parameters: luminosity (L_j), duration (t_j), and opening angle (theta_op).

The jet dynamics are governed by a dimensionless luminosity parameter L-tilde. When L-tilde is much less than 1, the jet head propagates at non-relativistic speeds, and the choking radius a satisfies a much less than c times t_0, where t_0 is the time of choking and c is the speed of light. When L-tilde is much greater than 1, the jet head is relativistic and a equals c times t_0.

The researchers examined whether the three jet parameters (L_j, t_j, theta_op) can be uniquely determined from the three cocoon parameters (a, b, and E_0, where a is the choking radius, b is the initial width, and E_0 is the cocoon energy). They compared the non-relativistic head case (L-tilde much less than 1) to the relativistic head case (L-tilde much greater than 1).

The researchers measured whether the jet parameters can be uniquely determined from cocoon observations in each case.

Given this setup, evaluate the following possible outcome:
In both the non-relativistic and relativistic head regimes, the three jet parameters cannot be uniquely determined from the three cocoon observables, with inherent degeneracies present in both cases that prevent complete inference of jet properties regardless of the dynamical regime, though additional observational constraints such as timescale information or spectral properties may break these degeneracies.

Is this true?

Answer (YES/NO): NO